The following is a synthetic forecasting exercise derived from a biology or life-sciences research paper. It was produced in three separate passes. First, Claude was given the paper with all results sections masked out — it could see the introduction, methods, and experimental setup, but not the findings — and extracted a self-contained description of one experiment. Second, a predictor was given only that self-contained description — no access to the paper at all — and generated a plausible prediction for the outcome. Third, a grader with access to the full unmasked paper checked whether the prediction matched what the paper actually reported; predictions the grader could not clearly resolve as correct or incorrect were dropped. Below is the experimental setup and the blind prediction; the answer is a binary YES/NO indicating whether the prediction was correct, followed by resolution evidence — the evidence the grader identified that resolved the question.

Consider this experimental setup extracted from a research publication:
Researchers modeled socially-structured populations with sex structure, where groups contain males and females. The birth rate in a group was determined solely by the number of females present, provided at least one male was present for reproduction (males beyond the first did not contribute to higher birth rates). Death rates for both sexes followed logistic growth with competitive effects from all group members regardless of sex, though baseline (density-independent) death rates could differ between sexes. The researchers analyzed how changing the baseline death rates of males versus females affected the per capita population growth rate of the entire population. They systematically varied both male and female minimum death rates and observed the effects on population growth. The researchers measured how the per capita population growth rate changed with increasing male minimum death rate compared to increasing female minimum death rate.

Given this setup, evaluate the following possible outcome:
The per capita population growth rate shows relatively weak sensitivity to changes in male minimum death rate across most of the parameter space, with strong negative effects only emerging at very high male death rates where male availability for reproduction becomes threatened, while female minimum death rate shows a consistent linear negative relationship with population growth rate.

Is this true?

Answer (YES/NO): NO